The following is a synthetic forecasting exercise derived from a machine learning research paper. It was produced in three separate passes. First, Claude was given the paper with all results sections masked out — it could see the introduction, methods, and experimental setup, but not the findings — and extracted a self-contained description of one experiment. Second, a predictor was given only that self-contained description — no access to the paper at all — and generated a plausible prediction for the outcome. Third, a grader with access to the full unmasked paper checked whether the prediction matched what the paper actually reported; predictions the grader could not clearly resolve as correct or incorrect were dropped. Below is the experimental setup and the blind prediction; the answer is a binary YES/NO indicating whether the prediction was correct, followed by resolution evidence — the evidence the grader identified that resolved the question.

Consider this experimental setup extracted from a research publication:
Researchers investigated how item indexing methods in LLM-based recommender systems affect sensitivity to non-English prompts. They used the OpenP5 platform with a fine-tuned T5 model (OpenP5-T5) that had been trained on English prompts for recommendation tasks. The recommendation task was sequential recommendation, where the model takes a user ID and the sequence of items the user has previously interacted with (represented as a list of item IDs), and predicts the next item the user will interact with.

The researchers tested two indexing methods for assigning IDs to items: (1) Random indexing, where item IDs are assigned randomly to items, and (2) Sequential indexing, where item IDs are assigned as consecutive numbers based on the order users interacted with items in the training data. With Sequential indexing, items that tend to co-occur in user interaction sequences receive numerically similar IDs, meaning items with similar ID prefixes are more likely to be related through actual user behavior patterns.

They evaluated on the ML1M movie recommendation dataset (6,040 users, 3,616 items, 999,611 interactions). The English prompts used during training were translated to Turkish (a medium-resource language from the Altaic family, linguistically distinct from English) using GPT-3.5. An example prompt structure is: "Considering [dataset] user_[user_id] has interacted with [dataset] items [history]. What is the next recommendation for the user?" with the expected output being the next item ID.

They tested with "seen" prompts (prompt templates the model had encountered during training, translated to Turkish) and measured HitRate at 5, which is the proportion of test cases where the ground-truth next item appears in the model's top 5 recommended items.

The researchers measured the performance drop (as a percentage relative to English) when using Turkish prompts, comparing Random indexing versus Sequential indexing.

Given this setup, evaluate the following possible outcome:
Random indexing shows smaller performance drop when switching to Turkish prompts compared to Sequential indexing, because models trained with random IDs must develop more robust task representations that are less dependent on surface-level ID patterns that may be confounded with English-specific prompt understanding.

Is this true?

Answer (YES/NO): YES